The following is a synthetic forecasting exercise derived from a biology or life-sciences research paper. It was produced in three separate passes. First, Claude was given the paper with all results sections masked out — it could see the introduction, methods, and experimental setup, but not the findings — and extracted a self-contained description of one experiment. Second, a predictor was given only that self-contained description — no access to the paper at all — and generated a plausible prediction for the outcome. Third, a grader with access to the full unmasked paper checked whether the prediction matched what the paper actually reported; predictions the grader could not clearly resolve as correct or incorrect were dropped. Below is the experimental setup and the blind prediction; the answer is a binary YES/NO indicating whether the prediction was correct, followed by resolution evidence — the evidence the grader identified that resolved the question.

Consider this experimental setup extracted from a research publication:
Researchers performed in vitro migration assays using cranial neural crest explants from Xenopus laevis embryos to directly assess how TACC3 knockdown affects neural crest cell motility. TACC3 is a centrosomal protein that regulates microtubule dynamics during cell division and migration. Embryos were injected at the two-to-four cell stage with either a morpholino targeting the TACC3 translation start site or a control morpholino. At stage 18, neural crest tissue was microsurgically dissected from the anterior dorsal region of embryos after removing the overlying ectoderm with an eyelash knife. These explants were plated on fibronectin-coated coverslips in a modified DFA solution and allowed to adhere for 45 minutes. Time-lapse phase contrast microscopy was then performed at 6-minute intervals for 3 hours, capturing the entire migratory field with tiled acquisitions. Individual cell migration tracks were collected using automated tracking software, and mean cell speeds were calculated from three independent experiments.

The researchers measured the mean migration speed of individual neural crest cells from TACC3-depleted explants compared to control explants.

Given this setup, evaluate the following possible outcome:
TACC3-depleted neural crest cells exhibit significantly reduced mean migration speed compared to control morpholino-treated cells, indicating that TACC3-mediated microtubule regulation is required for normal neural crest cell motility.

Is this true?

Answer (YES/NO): YES